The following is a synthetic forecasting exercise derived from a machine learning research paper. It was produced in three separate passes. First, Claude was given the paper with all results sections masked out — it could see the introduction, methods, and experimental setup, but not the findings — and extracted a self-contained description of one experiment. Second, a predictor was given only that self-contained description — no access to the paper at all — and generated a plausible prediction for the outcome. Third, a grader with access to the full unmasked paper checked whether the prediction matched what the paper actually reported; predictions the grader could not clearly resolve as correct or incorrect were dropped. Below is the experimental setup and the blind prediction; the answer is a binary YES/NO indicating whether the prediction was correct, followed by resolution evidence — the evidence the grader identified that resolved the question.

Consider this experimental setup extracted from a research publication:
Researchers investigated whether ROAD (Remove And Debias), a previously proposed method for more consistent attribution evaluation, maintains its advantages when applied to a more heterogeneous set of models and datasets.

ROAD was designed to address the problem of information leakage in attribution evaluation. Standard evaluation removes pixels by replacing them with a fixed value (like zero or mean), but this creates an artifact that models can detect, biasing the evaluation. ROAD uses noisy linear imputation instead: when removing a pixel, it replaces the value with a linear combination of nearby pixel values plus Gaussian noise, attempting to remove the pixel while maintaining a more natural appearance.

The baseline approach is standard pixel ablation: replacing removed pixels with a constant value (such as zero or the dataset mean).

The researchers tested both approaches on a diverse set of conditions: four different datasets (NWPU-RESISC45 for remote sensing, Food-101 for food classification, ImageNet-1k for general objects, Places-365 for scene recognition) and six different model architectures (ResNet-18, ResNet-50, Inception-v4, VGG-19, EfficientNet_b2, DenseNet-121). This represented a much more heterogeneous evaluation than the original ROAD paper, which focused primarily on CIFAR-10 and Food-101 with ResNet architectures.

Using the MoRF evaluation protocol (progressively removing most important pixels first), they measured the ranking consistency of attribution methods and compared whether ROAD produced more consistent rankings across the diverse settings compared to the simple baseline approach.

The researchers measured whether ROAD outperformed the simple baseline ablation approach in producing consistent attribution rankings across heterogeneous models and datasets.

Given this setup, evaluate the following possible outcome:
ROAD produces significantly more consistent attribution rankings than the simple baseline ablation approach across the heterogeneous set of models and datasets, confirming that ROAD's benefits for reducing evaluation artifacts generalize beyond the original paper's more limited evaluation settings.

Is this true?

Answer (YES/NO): NO